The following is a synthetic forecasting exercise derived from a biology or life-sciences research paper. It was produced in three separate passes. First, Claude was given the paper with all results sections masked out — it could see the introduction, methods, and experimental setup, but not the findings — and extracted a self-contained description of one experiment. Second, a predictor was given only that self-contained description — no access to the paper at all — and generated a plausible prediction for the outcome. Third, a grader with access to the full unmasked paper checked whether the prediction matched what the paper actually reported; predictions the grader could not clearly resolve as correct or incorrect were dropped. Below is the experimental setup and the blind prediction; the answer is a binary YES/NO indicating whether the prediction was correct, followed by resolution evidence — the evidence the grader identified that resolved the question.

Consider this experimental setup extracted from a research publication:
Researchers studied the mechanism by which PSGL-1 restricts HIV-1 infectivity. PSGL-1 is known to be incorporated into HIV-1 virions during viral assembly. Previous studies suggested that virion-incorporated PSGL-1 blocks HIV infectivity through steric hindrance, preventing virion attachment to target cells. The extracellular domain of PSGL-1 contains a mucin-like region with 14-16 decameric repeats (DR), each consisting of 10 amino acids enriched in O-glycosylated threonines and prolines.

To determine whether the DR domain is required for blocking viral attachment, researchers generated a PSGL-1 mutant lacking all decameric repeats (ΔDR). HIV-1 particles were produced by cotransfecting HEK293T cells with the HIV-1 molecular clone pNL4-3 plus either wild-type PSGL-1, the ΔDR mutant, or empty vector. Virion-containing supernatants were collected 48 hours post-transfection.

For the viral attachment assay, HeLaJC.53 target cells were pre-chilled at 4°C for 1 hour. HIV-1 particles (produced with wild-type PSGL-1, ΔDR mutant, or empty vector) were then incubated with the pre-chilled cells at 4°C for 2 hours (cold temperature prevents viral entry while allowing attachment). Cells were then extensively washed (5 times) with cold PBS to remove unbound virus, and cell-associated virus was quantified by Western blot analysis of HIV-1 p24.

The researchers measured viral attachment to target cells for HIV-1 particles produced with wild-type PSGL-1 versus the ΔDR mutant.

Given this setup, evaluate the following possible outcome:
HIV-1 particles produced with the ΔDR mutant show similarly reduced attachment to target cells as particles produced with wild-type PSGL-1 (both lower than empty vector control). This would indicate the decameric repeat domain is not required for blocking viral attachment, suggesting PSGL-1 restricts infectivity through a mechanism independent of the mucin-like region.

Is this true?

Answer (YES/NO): NO